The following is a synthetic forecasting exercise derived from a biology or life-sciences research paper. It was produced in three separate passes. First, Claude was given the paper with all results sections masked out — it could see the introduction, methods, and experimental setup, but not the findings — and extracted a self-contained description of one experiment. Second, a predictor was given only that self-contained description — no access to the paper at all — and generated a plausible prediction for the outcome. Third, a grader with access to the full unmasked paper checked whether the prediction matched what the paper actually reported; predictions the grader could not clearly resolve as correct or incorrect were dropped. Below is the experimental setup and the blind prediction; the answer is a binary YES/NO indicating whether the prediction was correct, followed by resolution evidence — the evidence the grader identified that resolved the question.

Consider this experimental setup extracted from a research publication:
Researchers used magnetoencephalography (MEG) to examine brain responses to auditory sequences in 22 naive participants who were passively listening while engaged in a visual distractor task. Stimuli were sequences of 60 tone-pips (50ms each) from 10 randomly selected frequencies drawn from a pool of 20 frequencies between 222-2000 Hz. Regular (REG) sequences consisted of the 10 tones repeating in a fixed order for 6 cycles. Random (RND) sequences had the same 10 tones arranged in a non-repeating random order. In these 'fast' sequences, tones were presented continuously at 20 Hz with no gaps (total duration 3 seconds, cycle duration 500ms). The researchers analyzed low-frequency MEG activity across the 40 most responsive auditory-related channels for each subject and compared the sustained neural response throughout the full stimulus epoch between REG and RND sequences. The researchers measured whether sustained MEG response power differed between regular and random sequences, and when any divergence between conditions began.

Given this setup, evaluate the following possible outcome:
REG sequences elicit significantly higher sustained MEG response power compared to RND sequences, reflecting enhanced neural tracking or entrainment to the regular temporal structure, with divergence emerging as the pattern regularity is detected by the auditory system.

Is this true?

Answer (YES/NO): YES